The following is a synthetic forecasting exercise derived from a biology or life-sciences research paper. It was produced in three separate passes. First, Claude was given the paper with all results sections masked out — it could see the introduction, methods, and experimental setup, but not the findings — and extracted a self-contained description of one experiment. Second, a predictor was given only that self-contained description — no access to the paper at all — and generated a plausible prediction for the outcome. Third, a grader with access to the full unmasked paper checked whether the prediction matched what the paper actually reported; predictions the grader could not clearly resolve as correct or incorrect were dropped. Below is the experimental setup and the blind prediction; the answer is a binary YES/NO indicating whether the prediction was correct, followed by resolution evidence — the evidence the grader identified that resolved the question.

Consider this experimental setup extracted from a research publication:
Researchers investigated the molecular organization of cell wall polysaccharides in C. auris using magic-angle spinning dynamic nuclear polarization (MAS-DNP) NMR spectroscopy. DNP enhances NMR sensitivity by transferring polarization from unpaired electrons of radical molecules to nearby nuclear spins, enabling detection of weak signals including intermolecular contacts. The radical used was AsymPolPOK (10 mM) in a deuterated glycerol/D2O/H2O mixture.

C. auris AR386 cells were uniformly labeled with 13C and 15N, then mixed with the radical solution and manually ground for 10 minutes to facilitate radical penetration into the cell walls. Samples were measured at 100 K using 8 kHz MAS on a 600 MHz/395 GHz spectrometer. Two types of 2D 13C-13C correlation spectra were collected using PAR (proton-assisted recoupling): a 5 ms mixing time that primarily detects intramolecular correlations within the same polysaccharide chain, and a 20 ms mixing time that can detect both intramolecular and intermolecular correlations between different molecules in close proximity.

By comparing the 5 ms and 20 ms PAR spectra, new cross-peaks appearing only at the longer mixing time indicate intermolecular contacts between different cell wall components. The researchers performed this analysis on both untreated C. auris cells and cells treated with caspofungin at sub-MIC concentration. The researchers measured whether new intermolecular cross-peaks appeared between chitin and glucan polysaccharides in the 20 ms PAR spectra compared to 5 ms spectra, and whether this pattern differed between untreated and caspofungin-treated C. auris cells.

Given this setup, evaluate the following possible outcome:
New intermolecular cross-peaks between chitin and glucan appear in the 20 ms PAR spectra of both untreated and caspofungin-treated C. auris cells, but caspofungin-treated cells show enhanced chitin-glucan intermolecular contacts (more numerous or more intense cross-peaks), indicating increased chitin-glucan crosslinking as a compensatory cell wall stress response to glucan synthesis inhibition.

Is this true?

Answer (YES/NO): NO